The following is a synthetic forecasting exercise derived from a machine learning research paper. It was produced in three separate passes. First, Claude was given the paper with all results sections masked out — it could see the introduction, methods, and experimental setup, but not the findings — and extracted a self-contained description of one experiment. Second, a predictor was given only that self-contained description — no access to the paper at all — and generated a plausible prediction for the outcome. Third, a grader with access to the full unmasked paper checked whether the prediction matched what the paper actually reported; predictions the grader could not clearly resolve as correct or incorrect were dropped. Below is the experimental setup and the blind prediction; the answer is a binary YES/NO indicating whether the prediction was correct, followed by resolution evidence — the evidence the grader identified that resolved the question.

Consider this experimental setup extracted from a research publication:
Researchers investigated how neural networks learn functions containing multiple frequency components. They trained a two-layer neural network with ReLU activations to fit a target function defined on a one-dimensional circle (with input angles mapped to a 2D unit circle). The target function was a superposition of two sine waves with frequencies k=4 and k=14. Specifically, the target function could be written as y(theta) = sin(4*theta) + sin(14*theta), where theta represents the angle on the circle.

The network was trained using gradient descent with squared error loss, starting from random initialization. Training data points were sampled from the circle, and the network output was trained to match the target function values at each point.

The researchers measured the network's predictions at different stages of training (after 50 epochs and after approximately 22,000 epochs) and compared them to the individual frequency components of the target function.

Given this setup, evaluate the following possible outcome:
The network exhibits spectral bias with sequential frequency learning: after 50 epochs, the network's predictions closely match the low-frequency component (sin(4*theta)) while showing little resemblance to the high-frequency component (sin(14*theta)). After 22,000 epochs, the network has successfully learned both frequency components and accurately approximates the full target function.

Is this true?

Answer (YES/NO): YES